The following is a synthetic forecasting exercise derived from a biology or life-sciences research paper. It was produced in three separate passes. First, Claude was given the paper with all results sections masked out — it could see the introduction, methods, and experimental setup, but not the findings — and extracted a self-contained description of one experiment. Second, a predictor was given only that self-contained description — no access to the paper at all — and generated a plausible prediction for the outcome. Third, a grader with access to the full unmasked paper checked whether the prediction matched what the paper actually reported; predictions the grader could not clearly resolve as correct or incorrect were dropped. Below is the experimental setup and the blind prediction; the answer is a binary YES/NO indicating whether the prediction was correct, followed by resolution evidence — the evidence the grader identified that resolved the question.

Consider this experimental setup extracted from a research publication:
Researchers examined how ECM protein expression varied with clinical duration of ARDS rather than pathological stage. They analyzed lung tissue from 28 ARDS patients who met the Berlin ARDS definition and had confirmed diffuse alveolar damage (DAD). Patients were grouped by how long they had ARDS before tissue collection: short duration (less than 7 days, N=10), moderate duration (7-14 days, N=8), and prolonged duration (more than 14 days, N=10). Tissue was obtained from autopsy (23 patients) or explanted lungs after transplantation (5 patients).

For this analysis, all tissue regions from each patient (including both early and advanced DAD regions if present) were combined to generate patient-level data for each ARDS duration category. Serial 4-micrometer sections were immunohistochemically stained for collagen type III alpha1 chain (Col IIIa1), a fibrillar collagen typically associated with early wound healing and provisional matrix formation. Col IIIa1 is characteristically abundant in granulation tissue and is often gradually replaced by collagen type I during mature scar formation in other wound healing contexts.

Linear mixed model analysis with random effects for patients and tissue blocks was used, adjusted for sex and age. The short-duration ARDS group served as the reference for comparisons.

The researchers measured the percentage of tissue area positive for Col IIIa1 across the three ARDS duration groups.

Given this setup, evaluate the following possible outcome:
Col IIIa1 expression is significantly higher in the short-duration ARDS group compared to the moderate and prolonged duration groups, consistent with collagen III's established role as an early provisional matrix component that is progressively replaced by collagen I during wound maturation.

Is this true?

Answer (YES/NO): NO